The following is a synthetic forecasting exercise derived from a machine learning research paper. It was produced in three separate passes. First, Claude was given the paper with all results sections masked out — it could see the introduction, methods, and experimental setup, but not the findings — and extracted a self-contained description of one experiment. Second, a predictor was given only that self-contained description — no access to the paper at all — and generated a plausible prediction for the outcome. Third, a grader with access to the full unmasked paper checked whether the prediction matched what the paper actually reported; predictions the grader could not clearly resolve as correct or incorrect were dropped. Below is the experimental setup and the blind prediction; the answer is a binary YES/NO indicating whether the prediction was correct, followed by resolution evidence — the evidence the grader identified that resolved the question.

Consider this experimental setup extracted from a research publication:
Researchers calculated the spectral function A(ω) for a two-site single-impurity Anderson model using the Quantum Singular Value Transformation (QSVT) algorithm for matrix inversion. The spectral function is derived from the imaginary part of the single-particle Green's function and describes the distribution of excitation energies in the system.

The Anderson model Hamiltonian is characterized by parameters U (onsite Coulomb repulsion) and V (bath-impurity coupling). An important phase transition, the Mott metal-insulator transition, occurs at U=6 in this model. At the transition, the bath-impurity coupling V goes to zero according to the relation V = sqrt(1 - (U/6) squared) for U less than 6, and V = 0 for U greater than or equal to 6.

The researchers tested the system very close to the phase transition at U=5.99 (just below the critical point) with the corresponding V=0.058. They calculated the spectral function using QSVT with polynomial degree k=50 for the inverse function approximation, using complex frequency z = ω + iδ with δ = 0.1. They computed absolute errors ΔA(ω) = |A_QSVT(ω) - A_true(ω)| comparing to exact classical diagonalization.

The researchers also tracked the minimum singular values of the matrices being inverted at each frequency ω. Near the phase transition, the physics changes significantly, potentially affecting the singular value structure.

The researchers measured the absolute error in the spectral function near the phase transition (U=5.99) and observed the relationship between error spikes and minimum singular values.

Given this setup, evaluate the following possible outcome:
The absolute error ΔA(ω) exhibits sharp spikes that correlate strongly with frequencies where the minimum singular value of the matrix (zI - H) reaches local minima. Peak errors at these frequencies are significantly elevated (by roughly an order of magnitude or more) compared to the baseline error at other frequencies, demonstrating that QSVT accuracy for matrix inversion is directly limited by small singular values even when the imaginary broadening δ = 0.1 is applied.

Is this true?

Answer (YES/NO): NO